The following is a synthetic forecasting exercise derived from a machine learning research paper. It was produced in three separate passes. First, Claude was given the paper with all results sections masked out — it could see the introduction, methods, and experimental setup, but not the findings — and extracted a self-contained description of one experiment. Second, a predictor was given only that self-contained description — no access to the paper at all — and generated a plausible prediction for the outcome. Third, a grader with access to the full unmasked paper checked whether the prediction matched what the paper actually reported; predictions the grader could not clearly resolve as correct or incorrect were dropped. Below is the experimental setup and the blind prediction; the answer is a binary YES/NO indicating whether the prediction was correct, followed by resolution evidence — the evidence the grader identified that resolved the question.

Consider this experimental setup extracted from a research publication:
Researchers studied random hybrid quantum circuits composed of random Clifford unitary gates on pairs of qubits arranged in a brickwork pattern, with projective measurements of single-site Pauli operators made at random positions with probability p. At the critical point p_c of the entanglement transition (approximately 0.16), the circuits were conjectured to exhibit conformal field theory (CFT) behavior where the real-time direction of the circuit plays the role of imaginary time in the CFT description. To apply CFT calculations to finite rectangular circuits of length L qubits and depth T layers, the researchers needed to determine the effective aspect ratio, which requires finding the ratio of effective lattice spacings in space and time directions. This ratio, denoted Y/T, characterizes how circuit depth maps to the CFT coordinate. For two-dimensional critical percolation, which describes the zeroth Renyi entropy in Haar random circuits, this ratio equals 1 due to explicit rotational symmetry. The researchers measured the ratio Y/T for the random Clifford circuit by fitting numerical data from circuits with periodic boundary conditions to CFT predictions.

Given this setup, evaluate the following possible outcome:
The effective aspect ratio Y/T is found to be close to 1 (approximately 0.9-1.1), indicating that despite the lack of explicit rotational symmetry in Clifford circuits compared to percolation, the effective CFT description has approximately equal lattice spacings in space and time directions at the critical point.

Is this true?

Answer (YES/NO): NO